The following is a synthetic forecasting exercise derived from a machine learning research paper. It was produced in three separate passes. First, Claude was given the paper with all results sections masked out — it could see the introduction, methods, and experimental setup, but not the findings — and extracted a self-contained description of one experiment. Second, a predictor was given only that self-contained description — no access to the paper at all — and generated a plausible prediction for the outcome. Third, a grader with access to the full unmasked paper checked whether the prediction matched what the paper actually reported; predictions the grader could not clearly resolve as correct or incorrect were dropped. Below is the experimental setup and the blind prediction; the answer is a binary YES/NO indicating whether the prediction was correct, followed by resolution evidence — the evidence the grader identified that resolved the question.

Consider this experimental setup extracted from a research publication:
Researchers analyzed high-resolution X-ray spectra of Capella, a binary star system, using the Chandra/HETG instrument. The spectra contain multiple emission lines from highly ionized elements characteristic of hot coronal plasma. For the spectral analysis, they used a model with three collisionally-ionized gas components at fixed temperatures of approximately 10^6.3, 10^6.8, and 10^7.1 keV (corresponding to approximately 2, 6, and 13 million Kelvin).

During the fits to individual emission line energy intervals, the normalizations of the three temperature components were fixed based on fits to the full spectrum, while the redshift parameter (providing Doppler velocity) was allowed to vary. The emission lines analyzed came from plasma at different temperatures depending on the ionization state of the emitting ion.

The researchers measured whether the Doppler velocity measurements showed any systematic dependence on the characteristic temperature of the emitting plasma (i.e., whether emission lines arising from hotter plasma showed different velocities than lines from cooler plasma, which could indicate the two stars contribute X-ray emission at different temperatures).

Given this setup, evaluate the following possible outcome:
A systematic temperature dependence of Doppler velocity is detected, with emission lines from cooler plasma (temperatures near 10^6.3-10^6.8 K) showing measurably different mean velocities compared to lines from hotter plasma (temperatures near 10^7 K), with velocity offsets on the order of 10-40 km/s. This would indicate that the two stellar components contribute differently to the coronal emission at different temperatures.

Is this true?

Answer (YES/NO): NO